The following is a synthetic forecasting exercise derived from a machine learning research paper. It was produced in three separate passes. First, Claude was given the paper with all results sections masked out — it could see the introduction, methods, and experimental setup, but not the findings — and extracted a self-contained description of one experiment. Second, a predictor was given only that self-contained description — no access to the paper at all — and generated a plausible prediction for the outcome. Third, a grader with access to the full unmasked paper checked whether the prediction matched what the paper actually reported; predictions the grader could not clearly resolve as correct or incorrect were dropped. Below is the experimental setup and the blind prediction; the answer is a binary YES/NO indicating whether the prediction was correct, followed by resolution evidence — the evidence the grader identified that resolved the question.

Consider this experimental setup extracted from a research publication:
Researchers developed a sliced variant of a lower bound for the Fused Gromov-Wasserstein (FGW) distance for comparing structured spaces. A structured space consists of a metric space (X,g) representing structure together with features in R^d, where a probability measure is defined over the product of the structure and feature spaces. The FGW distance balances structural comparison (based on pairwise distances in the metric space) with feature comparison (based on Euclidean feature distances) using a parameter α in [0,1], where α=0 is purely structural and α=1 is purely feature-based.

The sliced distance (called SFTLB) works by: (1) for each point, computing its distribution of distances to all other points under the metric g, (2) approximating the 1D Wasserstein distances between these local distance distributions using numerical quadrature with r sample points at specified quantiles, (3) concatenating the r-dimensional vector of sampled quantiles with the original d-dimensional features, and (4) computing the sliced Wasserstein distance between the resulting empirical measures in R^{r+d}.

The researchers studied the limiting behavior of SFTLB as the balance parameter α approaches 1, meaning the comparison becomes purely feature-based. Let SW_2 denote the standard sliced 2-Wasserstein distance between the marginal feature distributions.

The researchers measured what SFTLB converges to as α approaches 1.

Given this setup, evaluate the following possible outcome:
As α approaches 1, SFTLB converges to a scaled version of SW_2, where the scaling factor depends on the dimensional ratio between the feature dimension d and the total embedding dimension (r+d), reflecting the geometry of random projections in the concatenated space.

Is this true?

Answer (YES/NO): YES